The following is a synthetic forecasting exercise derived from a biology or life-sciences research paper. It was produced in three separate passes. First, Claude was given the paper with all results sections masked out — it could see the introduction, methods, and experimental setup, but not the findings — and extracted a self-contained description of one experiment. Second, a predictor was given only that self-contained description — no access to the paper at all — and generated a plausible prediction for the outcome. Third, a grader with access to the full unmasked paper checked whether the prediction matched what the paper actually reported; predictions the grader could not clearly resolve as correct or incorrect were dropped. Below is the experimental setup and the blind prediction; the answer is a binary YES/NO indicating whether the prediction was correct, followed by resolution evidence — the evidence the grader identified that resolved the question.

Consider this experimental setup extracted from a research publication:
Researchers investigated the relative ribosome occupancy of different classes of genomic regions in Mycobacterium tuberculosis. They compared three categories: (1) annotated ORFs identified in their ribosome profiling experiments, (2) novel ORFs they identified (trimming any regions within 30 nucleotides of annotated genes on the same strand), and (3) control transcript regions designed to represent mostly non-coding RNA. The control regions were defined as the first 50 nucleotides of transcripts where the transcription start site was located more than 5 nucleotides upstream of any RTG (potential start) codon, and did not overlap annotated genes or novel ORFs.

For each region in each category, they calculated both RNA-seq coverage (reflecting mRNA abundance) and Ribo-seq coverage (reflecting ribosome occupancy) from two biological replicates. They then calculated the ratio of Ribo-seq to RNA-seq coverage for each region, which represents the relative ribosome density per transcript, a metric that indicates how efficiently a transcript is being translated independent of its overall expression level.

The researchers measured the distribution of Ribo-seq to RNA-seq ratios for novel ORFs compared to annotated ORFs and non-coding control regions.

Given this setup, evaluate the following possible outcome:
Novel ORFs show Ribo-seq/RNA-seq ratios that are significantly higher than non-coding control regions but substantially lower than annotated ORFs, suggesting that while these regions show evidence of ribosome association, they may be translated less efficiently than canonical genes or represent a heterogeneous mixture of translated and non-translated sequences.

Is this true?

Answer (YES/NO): NO